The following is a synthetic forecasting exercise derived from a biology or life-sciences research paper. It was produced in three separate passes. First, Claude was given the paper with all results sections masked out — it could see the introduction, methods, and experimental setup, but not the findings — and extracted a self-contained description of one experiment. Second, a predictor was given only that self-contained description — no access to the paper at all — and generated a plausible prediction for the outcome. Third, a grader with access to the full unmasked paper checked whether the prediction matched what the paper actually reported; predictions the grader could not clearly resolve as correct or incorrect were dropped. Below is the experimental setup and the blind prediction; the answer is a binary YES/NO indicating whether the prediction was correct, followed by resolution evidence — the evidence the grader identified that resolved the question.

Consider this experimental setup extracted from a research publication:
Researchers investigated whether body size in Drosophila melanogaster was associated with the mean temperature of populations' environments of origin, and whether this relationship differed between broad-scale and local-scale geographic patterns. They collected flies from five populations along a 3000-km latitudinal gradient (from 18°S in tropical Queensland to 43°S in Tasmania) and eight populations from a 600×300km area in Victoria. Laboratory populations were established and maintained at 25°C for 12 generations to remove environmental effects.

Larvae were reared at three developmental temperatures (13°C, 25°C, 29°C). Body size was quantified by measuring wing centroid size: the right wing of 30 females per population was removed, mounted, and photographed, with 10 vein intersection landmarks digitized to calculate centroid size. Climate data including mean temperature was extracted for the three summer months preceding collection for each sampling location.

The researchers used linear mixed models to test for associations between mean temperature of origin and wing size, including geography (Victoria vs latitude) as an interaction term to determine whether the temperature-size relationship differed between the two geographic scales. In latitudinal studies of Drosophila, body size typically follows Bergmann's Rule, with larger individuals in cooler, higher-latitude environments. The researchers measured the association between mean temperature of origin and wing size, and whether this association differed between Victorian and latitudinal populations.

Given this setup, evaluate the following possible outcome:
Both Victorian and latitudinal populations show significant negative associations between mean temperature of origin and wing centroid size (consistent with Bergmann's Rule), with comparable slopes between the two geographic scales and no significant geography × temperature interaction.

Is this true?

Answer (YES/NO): NO